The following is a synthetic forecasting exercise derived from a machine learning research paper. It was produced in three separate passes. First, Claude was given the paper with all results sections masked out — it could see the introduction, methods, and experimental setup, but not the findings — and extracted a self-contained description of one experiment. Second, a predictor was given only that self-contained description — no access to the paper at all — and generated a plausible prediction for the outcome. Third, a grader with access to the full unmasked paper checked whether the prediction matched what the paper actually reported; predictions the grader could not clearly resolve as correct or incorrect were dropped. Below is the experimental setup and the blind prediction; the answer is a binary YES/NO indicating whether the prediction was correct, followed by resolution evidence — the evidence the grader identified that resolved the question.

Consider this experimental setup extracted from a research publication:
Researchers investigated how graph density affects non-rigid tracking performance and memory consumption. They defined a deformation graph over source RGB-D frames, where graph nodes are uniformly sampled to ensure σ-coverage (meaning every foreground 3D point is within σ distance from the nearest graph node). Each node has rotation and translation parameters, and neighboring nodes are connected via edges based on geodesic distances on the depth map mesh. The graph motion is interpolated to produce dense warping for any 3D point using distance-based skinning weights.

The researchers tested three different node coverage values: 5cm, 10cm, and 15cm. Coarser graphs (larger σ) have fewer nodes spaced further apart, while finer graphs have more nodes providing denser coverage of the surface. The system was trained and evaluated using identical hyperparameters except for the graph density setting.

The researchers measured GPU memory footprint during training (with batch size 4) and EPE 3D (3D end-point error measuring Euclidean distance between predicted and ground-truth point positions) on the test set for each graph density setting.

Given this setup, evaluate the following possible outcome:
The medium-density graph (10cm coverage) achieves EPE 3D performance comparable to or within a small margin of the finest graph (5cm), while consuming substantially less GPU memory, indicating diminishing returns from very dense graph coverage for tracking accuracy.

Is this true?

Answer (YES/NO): NO